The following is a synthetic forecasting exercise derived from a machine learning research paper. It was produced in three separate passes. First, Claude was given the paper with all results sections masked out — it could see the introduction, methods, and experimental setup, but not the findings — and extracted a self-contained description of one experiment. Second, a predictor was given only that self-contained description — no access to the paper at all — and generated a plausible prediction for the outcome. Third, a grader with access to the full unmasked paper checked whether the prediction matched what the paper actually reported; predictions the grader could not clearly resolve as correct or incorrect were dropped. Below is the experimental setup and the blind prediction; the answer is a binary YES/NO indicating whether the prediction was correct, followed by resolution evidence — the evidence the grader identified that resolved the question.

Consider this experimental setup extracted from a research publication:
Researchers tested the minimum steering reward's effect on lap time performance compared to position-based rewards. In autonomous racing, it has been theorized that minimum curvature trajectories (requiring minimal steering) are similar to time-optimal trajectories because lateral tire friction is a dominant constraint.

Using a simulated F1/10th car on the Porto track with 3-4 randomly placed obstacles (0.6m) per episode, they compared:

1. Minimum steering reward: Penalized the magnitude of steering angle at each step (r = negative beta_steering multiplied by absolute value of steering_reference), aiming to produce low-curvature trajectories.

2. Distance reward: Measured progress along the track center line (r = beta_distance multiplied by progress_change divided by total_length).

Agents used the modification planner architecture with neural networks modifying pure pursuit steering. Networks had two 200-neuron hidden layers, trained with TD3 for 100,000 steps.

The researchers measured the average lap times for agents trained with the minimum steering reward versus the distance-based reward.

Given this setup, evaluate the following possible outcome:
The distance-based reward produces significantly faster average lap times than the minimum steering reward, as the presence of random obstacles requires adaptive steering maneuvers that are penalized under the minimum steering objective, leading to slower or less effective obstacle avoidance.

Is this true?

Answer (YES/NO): YES